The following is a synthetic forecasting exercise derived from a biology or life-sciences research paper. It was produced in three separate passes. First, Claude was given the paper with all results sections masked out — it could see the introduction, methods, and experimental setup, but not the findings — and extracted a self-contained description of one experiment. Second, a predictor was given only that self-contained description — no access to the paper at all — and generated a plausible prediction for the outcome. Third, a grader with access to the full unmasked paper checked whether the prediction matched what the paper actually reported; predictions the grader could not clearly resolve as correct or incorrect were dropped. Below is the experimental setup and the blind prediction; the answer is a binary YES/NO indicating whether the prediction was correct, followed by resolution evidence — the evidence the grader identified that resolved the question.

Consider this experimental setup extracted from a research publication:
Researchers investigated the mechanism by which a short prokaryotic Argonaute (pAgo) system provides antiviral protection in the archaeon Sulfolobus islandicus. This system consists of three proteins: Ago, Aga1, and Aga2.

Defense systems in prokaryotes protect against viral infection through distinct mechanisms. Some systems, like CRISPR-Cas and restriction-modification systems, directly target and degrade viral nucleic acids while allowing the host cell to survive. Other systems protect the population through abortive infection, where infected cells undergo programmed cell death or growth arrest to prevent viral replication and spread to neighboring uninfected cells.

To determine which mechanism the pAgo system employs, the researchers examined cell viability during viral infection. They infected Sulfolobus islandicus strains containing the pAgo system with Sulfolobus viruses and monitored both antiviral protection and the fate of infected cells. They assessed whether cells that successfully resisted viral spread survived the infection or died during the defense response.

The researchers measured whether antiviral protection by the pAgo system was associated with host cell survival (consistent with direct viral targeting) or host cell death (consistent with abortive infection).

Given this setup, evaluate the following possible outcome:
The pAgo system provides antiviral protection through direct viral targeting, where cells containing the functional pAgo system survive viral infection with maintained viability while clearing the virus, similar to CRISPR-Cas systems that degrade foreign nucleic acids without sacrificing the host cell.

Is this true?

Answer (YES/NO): NO